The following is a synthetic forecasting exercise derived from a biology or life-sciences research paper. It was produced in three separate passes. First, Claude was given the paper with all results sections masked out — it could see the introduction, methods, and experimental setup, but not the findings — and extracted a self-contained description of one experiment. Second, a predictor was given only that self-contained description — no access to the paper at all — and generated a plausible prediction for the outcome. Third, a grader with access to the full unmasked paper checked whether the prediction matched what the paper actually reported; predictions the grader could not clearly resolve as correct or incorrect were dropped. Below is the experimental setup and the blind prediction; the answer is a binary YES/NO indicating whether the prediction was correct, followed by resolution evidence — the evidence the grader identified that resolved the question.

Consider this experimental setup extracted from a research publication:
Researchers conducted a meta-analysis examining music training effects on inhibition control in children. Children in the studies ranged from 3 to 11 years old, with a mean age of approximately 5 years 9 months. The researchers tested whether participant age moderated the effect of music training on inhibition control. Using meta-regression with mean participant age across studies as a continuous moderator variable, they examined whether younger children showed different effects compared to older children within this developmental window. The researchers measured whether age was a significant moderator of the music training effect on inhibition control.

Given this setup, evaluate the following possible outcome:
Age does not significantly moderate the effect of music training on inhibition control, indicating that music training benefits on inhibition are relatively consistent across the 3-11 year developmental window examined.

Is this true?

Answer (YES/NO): YES